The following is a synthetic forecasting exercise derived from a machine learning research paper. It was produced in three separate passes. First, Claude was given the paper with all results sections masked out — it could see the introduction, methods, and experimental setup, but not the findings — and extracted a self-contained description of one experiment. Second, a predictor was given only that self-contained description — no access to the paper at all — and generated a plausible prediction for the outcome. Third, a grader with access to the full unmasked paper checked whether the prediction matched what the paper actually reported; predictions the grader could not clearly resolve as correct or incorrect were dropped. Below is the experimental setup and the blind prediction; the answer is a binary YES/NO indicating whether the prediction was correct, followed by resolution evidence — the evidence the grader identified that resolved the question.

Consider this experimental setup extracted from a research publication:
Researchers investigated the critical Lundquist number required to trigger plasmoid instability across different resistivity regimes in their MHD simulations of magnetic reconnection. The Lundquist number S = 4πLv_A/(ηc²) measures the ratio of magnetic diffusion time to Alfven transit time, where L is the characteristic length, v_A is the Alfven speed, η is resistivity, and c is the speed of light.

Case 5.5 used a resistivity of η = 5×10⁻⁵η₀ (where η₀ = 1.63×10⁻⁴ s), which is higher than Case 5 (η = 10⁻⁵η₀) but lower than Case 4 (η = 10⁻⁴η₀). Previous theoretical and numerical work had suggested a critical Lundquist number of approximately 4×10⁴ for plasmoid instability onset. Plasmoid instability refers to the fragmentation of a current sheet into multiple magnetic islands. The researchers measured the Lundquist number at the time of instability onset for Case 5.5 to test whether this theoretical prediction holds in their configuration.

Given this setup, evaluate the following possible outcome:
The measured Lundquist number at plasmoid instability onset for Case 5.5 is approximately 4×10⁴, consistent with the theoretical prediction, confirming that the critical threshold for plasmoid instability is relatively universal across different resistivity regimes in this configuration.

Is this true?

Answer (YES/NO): NO